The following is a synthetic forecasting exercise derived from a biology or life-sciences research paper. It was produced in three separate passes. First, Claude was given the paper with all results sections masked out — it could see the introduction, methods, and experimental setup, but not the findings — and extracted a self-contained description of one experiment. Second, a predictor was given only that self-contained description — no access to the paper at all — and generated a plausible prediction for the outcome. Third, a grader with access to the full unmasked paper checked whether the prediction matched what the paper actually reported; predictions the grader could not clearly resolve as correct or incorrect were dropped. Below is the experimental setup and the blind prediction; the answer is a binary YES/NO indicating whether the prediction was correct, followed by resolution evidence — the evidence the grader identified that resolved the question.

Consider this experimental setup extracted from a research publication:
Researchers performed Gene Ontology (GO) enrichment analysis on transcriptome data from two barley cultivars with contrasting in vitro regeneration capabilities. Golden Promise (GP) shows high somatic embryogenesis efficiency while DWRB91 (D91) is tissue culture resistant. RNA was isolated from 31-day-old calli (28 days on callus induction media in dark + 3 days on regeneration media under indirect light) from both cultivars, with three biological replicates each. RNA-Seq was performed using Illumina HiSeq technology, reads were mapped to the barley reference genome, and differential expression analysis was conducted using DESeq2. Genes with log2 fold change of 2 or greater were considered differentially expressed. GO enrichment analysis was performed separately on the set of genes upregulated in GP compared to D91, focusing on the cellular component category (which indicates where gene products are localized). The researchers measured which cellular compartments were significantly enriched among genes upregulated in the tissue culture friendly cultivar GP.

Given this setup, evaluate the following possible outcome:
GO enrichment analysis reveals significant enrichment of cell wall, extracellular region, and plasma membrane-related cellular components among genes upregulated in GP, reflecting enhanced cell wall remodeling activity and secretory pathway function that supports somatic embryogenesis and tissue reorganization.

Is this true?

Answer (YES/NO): NO